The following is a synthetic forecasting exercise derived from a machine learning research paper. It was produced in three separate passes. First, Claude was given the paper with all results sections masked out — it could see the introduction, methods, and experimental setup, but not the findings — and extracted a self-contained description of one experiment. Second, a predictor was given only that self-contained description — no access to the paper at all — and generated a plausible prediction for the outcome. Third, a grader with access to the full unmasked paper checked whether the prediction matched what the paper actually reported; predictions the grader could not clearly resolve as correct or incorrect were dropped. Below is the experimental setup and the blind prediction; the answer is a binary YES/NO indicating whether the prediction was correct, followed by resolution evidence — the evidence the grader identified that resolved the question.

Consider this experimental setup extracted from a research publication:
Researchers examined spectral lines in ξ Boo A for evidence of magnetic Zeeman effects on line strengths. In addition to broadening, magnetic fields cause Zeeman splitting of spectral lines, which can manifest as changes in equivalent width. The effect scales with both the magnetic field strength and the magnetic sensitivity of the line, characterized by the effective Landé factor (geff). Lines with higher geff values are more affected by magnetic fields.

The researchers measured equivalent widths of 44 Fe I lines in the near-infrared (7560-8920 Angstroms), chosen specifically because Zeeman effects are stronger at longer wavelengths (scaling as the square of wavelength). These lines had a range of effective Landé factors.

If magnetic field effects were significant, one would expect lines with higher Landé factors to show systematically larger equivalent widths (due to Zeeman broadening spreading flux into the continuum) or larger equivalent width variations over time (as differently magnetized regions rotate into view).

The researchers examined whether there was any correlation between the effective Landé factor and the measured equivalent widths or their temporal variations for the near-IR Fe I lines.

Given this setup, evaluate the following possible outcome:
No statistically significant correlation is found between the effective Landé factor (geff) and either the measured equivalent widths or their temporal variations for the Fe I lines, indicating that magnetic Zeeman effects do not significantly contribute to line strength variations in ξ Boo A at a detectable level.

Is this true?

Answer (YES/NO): NO